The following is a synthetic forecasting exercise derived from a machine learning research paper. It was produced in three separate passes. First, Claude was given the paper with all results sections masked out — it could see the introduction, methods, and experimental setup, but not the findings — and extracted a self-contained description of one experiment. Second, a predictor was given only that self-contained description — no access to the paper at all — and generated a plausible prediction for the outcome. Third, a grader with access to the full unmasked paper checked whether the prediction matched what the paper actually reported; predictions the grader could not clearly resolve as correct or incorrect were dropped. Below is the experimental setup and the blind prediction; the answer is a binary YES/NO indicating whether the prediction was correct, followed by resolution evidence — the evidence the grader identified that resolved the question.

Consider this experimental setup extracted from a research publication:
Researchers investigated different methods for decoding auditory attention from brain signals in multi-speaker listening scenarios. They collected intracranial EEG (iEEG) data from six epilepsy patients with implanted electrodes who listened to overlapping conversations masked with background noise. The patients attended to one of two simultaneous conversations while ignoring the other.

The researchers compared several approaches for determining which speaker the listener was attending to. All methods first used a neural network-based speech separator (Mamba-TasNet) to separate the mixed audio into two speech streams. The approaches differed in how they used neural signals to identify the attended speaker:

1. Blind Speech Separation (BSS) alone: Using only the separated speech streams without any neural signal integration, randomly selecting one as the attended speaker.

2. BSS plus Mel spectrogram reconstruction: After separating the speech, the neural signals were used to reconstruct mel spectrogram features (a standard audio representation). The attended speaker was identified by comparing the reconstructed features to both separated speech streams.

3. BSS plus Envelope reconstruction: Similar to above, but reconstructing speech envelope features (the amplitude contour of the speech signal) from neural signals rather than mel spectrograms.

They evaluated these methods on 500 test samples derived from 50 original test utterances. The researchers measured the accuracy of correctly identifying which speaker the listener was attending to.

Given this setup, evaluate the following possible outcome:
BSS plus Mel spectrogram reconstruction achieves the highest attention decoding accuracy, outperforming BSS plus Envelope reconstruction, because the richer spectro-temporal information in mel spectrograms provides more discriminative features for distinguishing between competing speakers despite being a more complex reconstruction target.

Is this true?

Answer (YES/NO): YES